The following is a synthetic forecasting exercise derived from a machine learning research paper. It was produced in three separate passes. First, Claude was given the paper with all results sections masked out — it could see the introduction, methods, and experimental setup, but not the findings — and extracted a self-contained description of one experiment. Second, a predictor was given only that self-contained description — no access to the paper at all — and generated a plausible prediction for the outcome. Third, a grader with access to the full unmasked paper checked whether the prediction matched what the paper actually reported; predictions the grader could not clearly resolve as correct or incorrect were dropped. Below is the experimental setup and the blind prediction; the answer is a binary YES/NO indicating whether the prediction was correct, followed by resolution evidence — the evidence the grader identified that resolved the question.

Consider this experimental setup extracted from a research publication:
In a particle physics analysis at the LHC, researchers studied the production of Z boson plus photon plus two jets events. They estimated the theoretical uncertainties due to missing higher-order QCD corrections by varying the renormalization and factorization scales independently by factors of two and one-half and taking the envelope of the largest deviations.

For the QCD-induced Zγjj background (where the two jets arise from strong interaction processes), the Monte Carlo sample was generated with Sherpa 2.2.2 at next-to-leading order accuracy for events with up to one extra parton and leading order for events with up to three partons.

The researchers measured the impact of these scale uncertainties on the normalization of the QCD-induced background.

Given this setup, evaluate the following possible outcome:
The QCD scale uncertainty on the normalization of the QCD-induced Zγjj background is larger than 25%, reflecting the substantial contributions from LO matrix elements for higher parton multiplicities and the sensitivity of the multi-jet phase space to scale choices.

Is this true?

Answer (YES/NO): YES